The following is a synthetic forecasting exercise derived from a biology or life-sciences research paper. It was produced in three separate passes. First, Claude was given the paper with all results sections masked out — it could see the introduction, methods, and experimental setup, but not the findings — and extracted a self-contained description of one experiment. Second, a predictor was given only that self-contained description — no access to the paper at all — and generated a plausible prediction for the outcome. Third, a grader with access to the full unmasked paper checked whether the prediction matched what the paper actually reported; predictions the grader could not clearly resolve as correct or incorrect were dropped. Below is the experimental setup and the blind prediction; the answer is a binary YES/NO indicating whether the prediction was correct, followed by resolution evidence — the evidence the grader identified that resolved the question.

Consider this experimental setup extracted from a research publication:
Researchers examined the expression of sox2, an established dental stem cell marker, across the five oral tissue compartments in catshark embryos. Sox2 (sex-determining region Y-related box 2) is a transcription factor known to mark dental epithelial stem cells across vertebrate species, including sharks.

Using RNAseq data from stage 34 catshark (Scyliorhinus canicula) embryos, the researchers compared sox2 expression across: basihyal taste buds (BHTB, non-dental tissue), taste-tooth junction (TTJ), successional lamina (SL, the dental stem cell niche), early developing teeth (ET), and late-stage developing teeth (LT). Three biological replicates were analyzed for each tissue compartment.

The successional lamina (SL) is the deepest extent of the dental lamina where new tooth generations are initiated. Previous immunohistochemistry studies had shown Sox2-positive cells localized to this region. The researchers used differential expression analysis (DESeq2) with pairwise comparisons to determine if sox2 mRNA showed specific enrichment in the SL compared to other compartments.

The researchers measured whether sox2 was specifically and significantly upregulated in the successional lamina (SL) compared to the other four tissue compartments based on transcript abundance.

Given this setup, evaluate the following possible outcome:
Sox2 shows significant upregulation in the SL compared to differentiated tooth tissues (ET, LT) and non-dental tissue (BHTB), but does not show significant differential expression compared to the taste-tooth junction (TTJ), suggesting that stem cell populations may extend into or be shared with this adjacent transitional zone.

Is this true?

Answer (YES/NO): NO